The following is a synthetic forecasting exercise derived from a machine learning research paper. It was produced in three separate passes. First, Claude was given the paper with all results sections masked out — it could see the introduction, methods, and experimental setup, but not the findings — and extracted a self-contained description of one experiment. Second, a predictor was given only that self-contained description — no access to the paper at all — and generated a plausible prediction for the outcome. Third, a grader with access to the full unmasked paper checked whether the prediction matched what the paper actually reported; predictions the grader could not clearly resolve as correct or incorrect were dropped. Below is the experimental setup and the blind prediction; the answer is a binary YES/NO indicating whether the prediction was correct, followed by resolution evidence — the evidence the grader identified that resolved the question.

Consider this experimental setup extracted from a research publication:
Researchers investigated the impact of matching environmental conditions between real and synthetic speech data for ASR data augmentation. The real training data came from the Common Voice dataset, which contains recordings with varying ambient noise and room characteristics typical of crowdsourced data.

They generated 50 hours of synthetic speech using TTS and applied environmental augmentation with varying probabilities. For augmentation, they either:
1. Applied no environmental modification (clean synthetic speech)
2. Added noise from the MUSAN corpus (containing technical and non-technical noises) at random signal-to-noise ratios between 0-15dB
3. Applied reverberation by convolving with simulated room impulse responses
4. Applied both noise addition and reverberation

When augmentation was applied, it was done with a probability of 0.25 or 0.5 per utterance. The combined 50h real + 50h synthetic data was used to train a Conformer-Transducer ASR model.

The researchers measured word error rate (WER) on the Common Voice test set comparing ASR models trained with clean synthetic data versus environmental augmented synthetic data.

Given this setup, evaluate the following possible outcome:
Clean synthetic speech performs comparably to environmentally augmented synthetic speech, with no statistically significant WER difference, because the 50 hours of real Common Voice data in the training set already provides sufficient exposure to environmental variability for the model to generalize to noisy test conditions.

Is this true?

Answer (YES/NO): NO